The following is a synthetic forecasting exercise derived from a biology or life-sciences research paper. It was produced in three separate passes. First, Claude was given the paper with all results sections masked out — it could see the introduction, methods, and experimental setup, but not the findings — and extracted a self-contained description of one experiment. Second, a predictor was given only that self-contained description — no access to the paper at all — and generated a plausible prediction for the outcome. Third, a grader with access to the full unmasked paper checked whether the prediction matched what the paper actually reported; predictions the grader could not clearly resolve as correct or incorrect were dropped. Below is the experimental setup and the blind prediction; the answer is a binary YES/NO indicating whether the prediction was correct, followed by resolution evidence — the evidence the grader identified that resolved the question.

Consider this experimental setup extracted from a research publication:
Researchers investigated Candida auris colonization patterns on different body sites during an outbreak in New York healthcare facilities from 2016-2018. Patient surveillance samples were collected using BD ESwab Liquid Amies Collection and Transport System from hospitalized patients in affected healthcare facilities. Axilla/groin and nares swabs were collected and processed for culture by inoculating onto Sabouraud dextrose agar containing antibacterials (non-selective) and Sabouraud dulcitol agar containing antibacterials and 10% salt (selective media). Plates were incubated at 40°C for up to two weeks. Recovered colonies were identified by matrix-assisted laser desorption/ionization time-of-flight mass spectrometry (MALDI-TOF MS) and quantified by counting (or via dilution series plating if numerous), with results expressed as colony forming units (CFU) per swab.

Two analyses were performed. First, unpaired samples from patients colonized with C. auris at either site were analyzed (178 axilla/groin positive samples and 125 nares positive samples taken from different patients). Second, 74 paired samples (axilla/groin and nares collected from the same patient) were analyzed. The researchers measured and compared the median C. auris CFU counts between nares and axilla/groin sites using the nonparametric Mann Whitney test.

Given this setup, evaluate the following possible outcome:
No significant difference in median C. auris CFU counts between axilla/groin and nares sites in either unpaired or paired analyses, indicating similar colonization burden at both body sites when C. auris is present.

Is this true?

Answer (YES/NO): NO